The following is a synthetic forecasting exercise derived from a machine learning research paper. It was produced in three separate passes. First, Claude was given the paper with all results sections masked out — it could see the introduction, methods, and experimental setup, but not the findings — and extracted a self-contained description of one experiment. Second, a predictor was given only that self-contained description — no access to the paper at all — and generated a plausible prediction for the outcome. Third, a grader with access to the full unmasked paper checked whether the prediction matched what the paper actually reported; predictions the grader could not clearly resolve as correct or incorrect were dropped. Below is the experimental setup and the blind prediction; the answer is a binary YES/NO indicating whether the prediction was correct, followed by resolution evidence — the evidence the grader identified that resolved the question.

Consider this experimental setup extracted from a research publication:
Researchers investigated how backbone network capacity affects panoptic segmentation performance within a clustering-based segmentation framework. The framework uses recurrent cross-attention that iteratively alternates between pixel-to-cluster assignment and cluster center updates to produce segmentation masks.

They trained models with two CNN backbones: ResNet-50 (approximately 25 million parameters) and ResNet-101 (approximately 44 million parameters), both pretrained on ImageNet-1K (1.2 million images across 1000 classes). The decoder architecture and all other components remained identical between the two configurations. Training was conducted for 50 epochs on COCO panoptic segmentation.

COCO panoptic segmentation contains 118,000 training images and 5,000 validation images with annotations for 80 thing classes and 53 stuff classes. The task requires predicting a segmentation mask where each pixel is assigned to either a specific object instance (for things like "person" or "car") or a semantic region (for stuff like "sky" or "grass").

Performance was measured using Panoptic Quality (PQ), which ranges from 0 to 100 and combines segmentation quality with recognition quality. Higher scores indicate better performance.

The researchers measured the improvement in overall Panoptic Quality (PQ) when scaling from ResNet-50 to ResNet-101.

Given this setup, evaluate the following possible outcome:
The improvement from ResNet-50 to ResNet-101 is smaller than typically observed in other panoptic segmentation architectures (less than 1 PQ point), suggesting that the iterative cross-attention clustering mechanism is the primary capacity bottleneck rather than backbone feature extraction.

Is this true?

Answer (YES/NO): NO